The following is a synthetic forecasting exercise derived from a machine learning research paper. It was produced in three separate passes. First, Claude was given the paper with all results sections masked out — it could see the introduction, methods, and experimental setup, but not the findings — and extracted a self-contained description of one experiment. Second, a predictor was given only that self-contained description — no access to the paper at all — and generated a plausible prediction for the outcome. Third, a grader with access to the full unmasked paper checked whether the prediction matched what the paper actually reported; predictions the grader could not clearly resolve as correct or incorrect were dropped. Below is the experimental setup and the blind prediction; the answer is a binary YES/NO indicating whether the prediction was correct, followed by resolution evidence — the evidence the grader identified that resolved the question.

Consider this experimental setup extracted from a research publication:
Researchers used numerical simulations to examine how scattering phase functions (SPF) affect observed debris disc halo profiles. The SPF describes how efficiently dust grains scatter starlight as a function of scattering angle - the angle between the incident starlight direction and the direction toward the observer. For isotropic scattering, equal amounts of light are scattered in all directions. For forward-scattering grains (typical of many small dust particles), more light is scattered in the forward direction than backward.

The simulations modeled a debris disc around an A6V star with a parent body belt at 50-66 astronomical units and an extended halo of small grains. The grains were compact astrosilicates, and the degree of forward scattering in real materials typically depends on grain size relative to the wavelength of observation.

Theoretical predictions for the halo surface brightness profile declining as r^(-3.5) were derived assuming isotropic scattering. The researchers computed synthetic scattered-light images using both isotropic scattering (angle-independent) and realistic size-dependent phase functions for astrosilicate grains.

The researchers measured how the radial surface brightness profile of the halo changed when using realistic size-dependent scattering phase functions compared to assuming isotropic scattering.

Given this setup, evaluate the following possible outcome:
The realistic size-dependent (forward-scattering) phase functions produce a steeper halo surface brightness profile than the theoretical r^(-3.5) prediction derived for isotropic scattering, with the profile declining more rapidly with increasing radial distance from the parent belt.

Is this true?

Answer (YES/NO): NO